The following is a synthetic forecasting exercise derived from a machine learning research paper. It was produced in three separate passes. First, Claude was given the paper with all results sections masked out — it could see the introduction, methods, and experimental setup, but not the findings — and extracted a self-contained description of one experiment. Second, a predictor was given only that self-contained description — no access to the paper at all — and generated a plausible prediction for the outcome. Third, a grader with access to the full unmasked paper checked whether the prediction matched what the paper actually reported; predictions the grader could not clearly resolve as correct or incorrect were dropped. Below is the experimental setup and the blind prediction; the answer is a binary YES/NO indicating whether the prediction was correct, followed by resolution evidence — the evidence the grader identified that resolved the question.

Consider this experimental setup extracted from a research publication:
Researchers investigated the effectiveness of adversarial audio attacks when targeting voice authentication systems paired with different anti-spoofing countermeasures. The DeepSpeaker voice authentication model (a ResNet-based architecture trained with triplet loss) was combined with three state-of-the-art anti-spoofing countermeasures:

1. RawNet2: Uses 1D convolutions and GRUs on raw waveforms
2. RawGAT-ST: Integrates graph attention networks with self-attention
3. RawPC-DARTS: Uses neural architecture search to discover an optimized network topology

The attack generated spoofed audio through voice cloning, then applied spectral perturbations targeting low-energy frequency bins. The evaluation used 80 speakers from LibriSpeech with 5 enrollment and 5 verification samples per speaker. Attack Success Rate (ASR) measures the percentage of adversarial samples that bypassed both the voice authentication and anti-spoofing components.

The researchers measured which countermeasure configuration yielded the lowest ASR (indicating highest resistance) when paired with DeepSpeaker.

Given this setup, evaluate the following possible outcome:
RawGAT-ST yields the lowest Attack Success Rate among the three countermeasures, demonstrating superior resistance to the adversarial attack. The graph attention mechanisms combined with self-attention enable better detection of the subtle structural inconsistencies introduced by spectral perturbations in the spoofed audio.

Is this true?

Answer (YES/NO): NO